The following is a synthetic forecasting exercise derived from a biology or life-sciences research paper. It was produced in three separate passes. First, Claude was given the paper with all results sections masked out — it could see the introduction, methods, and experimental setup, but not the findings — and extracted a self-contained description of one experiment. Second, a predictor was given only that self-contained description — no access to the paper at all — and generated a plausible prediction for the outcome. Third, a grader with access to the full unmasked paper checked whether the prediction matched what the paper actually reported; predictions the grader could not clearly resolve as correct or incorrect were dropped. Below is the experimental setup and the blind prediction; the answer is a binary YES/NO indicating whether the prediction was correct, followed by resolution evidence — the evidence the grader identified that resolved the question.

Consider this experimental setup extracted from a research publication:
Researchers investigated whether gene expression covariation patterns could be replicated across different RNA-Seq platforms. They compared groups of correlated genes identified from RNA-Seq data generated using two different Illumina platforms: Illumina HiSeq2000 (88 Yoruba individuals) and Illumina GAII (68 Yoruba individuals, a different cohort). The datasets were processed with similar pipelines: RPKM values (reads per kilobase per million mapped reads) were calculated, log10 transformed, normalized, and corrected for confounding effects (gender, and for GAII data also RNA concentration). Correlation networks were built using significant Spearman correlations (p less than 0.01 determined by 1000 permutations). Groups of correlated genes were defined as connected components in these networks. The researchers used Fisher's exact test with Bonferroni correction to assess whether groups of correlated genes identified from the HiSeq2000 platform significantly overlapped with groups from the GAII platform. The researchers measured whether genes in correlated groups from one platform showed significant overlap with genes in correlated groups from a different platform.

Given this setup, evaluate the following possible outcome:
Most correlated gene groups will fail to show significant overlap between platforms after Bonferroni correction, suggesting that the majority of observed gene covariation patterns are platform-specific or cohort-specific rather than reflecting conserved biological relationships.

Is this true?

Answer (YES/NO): NO